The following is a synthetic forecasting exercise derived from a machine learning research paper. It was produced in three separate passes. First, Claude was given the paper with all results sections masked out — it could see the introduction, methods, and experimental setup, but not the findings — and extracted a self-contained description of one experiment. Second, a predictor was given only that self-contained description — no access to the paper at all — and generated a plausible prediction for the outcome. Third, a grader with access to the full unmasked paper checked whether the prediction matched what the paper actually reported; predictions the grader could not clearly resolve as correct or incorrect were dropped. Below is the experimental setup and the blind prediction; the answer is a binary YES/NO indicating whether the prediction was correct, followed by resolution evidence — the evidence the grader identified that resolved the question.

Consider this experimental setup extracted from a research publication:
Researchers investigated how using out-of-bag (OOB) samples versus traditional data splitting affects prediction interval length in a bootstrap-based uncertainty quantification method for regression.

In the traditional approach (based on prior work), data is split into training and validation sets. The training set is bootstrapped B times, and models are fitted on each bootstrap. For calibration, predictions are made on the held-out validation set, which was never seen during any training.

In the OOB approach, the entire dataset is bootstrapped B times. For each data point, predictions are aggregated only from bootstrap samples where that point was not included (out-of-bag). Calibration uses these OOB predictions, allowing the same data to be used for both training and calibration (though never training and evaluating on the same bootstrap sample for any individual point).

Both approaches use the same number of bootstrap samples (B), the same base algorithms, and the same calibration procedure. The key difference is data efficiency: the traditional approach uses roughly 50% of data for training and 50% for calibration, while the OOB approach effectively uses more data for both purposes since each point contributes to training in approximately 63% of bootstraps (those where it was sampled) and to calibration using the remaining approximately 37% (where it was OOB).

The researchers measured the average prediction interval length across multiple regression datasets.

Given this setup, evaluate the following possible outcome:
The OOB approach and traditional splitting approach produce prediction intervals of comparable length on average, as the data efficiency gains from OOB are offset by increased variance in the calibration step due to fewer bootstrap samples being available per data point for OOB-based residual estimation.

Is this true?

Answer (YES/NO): NO